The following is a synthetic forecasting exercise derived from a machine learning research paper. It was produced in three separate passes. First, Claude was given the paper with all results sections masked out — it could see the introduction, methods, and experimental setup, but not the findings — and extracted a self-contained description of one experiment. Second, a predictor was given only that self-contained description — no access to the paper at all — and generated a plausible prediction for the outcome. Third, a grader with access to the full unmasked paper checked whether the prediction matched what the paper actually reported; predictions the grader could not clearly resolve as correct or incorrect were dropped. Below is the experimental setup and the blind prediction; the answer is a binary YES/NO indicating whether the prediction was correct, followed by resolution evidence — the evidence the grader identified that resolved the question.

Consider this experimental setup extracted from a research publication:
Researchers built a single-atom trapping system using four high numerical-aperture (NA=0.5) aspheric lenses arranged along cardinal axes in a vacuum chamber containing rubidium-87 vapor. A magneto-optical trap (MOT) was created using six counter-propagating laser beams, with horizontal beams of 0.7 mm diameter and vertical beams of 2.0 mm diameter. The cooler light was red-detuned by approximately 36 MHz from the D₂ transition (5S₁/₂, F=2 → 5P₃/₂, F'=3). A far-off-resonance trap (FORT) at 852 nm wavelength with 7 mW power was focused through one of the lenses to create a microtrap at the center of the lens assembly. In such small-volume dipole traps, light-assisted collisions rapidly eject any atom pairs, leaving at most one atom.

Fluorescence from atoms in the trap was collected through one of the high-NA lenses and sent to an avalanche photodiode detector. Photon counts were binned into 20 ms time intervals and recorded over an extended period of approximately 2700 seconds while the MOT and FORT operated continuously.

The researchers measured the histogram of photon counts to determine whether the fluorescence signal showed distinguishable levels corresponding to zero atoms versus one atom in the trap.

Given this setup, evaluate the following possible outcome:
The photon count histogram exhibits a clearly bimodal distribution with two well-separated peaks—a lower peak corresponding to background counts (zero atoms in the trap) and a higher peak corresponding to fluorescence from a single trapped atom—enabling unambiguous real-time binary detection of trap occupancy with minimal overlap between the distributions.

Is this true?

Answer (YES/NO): YES